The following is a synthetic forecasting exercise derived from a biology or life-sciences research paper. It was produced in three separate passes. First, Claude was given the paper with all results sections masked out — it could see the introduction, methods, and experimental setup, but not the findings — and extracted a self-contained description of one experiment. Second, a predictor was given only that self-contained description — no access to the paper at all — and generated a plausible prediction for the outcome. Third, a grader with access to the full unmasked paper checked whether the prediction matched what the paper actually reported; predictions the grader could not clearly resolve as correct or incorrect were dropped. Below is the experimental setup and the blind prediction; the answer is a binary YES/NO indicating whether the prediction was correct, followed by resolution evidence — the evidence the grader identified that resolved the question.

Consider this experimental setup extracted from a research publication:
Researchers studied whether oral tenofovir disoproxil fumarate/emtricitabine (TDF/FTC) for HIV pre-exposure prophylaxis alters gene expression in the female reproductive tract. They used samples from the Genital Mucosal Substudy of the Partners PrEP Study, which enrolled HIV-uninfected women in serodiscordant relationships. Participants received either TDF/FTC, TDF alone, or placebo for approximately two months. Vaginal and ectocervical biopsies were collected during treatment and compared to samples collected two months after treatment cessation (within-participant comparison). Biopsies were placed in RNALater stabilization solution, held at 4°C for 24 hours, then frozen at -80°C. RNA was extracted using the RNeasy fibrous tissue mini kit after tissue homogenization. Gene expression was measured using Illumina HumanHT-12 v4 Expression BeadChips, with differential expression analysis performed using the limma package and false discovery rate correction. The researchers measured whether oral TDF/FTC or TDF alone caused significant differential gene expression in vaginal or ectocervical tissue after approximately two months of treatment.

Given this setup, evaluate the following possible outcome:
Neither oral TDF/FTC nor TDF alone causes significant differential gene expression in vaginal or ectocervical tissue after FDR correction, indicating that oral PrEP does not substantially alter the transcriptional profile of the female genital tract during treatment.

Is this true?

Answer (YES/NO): YES